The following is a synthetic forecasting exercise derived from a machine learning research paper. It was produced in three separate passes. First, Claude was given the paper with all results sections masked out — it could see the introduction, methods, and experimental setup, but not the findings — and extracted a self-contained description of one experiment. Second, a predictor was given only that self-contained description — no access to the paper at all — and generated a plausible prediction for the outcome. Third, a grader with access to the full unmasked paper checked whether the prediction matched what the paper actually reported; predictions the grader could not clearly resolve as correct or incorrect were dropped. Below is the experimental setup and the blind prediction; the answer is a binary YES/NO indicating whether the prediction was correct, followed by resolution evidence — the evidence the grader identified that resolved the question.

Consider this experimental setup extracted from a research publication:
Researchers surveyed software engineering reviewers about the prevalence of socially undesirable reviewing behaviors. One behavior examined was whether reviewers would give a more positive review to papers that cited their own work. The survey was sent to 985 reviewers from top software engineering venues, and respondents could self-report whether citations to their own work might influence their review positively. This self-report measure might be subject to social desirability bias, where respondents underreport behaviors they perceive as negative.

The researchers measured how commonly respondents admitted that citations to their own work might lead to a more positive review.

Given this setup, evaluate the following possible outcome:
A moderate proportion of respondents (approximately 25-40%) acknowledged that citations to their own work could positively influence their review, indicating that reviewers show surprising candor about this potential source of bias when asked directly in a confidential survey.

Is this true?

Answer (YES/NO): NO